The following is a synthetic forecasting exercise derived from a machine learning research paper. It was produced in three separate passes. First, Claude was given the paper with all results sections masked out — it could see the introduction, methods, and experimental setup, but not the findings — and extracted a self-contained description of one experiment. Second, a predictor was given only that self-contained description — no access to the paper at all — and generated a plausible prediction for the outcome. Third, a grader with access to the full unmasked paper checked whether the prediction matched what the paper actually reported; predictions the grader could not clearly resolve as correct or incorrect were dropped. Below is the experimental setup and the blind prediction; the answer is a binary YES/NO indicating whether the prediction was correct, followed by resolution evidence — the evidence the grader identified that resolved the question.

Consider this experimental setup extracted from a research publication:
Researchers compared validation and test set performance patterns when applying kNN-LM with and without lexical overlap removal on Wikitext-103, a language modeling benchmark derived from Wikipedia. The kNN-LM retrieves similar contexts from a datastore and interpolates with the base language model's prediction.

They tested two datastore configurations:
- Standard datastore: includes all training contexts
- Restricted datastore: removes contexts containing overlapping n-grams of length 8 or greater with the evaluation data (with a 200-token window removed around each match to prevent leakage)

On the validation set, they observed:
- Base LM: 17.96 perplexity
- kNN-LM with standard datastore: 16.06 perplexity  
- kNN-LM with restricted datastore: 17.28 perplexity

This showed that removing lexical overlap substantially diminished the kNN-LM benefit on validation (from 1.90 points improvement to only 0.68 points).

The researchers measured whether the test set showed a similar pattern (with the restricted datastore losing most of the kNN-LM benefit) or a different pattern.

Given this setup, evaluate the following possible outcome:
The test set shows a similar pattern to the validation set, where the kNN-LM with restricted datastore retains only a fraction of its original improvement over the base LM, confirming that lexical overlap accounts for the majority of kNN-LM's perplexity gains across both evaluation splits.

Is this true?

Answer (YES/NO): YES